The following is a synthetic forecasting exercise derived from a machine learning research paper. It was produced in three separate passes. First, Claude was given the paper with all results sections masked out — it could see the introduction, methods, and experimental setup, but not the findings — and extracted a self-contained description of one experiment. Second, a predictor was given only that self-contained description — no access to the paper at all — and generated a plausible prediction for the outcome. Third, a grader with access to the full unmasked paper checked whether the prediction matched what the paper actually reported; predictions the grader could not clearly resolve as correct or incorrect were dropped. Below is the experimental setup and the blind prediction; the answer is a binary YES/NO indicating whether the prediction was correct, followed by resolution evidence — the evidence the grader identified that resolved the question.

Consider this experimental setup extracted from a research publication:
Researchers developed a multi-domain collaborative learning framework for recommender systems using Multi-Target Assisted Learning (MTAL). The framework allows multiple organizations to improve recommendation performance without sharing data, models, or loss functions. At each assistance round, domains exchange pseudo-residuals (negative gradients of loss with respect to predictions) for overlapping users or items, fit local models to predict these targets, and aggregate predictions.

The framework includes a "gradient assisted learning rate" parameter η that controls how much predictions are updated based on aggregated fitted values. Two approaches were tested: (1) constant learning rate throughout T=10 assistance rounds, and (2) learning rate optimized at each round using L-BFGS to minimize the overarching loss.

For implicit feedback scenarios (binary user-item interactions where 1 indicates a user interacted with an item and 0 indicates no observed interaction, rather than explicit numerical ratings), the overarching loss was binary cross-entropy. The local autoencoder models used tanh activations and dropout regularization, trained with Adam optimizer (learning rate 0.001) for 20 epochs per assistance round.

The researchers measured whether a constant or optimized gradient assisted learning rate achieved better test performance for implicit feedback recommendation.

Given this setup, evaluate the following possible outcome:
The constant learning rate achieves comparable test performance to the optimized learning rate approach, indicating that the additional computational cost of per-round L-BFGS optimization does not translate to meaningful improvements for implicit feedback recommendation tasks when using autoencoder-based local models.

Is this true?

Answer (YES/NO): NO